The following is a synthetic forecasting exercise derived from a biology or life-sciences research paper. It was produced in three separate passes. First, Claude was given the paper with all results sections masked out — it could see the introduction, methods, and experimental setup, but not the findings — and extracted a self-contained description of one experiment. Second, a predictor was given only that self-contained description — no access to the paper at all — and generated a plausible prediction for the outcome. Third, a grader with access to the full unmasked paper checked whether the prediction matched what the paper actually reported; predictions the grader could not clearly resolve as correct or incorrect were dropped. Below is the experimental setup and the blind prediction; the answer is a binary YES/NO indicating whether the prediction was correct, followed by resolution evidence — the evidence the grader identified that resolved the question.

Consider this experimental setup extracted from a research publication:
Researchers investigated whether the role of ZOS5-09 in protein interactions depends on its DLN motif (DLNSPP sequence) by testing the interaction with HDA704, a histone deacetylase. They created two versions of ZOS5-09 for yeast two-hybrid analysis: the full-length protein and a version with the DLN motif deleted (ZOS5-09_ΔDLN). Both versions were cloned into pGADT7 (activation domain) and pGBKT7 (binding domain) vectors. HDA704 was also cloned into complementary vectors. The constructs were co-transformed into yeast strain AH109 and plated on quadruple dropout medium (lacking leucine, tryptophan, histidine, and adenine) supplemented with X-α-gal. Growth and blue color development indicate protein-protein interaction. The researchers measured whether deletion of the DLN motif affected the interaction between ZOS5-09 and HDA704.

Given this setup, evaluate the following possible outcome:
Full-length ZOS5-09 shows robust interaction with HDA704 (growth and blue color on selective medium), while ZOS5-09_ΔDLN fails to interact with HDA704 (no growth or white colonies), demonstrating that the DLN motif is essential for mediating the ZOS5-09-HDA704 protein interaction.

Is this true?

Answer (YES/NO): YES